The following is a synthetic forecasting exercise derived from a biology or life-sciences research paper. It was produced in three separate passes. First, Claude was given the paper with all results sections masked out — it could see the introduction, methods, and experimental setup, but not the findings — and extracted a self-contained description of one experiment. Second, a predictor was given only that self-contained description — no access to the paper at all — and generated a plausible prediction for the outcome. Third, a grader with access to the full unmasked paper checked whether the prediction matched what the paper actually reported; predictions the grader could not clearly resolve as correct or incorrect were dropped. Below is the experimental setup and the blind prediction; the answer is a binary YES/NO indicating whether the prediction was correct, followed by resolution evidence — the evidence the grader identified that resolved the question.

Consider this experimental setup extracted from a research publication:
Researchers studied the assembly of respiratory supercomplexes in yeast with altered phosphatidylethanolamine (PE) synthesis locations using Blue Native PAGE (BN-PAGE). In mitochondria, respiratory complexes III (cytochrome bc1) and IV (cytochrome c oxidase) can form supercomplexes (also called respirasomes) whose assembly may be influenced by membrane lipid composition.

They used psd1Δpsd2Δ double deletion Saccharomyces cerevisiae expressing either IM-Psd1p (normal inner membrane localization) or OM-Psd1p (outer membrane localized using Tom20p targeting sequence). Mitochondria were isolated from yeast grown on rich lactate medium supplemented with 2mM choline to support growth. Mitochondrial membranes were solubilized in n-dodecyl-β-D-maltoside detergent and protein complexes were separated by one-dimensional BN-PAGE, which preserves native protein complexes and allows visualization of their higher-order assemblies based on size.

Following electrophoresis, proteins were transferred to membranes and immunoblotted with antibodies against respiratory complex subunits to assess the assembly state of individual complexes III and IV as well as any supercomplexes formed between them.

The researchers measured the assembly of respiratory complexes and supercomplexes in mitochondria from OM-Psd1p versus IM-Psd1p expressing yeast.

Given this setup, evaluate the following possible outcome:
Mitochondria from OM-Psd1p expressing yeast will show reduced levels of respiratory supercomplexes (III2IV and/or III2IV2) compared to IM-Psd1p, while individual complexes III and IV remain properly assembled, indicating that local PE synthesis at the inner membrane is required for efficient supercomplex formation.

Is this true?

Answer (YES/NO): NO